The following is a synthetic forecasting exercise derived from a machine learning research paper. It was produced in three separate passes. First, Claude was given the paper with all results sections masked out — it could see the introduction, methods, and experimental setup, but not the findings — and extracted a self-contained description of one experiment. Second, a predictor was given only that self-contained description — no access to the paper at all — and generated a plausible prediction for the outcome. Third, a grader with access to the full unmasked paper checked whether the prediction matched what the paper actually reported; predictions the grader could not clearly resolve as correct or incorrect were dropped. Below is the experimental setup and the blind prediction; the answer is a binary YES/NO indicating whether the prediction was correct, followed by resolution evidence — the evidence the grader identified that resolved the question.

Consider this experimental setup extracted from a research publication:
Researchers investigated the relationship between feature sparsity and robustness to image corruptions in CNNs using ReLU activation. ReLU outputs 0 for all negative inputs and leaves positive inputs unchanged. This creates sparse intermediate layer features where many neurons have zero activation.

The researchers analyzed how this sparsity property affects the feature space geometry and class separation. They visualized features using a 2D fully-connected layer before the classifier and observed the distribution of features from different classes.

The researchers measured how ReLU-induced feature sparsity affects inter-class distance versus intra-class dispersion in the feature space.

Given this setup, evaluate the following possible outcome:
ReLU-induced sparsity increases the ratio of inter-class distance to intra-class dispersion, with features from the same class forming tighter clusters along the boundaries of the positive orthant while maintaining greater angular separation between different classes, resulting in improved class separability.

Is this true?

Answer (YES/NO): NO